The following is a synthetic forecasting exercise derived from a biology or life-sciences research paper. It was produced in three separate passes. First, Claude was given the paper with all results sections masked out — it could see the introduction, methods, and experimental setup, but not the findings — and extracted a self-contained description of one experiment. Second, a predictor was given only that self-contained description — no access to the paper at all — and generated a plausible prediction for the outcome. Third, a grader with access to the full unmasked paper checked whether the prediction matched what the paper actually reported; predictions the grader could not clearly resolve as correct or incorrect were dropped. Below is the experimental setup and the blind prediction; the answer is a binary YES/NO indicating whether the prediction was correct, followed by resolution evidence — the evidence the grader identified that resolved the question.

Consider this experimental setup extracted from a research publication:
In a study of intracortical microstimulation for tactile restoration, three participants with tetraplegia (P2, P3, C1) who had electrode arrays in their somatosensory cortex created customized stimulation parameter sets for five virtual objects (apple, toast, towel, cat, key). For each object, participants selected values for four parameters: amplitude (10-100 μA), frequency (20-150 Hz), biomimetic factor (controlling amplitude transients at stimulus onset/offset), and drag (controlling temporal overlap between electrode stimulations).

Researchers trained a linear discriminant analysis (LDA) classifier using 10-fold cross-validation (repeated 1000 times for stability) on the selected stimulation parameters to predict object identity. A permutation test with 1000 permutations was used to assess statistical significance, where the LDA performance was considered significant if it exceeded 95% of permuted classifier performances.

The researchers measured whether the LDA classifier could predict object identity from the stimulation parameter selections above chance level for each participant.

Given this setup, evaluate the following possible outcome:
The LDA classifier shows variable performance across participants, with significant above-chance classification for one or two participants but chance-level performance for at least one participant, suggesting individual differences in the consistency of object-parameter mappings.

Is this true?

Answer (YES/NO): YES